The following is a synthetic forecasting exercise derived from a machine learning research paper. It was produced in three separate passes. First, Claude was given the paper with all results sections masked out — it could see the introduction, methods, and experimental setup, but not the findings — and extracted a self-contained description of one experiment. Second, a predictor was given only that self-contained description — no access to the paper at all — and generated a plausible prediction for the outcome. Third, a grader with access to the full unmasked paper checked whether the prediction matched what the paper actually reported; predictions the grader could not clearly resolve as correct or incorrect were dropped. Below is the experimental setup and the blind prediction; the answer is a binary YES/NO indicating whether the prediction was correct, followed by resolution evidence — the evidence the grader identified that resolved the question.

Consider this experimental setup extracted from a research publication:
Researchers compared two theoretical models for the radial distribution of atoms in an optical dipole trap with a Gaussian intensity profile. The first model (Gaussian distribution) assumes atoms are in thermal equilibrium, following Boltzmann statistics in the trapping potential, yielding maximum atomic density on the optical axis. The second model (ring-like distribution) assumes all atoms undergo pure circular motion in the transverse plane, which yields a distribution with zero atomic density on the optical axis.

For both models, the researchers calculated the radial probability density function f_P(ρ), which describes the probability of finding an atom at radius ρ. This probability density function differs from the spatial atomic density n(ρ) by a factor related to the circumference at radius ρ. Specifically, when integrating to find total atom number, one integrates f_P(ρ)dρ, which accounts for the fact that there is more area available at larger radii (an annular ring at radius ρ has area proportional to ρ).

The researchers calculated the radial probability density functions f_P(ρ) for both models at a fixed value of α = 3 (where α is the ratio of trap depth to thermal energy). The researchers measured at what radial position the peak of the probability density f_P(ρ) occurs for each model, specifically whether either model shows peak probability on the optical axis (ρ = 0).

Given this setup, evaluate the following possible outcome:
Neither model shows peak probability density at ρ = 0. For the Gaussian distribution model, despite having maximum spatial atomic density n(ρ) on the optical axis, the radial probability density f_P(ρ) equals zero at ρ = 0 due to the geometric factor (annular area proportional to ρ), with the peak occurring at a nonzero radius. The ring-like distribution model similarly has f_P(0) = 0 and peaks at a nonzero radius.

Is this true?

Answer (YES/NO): YES